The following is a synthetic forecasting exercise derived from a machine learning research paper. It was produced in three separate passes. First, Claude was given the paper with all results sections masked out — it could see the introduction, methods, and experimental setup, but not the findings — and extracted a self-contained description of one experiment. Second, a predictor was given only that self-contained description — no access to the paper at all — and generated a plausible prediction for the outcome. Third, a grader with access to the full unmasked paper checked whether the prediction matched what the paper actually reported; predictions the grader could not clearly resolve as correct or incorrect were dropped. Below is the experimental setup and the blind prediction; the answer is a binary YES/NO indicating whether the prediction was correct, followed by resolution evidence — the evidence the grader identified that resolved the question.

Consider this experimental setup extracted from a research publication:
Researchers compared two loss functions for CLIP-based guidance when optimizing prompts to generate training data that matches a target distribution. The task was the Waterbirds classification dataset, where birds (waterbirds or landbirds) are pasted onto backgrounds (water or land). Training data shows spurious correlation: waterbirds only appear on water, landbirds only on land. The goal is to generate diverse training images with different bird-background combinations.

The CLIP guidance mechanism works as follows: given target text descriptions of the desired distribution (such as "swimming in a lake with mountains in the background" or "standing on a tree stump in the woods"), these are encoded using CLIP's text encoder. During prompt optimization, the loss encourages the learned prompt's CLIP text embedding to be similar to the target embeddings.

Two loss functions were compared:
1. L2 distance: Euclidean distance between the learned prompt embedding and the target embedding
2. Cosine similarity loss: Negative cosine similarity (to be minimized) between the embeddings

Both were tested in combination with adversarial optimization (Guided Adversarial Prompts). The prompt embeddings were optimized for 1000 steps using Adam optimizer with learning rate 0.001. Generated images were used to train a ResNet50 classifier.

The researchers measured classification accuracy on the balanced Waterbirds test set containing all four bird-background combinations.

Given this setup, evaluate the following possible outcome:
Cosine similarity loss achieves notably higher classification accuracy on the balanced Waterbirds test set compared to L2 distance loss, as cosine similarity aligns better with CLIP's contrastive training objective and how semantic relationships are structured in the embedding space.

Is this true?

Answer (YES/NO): NO